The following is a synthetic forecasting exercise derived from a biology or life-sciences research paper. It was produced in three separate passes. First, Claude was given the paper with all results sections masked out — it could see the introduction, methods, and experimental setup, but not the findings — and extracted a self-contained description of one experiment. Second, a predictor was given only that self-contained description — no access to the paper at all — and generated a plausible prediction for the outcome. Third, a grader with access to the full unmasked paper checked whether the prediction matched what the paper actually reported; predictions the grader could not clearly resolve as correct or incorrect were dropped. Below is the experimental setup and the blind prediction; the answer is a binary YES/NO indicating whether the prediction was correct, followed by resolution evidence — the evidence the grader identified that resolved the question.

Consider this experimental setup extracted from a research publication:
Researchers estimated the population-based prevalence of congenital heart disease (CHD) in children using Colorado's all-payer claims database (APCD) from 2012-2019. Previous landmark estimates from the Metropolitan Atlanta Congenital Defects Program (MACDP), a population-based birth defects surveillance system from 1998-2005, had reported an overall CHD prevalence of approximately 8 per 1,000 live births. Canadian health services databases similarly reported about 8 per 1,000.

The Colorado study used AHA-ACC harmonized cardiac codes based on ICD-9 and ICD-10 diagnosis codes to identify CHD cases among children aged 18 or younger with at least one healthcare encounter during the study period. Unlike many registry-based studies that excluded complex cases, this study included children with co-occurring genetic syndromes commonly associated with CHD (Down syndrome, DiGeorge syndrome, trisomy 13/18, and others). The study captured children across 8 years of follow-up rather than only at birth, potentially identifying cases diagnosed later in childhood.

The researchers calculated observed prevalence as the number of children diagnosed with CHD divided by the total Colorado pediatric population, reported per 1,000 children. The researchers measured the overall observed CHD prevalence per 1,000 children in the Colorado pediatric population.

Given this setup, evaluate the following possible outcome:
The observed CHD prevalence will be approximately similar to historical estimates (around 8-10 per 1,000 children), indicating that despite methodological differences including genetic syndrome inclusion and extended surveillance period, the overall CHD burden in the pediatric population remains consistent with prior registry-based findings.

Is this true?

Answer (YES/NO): NO